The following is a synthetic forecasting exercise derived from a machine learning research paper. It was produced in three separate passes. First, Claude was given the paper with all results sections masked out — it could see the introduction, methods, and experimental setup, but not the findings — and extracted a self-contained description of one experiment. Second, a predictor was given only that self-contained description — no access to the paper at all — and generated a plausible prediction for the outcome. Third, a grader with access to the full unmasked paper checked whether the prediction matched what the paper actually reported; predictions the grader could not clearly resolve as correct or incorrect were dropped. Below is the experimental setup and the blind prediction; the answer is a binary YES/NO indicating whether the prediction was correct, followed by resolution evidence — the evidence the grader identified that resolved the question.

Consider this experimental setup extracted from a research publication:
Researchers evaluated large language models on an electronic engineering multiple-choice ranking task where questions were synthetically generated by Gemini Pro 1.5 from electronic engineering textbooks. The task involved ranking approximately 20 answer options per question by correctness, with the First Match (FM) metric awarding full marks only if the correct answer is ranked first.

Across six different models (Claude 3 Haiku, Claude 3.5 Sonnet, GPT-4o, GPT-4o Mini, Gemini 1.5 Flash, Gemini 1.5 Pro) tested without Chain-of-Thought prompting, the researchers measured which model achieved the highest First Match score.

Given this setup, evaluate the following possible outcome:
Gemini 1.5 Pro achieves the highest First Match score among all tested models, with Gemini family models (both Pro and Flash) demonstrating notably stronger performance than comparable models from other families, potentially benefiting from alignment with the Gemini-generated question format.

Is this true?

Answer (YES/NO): NO